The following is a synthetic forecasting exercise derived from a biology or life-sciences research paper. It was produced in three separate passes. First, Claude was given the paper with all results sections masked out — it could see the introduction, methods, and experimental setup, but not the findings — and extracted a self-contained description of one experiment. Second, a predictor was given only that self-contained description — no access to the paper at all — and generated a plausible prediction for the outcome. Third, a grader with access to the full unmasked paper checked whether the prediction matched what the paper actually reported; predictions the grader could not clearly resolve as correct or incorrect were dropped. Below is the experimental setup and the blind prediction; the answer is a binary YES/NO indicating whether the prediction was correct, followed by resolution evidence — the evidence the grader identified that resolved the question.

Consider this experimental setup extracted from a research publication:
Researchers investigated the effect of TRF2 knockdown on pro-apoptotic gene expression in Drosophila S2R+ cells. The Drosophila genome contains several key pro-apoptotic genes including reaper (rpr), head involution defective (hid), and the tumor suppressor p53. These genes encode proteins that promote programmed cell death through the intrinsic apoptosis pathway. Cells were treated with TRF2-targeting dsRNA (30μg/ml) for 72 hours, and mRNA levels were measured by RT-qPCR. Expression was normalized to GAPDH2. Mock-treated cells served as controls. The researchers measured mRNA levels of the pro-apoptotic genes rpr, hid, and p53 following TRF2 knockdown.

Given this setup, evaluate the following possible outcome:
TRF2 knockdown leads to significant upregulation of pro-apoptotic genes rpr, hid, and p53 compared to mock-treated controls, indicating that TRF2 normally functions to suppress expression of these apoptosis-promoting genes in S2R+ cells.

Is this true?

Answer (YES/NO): YES